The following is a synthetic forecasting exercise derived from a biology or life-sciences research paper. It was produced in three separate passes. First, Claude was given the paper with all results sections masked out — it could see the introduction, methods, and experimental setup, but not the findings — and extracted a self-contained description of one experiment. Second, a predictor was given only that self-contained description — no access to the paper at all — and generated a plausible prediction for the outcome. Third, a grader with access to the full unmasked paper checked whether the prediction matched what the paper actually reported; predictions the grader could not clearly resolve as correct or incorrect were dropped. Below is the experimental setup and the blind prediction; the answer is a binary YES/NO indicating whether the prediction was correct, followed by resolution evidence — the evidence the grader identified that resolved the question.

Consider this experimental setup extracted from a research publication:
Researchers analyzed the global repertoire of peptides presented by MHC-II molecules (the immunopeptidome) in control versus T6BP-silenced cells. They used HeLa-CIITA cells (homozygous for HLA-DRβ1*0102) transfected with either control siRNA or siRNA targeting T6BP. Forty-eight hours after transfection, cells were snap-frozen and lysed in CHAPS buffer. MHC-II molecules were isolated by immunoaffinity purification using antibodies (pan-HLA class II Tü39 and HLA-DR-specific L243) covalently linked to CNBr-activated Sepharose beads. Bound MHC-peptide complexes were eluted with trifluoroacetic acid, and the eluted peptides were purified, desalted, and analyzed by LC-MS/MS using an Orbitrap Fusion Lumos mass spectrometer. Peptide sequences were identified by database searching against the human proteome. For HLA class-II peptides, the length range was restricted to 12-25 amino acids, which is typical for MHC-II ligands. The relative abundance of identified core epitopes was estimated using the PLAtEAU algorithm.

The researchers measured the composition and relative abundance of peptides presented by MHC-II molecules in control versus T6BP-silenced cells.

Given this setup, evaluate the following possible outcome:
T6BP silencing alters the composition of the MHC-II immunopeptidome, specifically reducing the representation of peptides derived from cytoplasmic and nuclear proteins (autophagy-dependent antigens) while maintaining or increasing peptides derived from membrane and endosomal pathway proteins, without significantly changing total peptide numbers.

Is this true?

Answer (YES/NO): NO